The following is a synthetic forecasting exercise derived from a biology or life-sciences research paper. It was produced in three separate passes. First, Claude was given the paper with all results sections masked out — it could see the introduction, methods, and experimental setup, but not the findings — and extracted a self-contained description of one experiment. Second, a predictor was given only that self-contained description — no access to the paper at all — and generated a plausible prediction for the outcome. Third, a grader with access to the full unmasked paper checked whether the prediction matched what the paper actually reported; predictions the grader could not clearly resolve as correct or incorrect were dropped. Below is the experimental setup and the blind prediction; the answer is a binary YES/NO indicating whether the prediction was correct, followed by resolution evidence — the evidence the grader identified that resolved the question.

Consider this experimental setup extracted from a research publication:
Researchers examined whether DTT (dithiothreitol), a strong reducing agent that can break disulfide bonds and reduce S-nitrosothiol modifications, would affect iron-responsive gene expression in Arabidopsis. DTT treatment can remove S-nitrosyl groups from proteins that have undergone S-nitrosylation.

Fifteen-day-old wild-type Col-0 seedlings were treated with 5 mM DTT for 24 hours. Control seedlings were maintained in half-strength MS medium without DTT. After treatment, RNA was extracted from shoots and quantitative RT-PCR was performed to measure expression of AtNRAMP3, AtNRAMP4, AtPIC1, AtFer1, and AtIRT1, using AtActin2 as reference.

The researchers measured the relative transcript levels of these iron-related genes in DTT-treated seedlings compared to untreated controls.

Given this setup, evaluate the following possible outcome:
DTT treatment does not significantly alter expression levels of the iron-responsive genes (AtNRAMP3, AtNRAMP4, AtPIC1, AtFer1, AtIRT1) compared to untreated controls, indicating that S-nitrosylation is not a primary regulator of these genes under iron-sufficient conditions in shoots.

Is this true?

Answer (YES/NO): NO